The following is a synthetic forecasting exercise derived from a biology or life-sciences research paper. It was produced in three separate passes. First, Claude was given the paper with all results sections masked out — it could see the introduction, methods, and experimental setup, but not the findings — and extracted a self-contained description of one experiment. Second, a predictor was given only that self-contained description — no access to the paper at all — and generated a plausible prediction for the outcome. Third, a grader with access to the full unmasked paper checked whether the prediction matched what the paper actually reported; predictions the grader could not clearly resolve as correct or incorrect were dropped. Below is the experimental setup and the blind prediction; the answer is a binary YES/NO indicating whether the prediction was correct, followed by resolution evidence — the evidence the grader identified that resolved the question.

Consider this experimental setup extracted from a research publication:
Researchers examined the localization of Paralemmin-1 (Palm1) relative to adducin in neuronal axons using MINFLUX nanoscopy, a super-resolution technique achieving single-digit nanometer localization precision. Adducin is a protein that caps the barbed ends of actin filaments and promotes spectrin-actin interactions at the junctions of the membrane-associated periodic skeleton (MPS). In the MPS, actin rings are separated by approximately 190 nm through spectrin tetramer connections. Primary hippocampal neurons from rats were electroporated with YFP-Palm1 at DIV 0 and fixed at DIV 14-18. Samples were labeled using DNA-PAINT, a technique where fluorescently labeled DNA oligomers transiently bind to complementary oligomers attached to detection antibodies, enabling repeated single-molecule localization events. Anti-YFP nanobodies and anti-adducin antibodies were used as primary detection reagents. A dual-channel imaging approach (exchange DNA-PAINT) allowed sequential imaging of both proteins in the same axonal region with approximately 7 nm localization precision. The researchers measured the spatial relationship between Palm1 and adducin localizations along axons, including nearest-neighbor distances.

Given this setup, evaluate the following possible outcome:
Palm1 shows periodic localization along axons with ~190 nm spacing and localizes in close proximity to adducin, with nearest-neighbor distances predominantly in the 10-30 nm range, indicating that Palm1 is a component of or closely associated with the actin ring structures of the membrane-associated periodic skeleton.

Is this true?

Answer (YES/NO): NO